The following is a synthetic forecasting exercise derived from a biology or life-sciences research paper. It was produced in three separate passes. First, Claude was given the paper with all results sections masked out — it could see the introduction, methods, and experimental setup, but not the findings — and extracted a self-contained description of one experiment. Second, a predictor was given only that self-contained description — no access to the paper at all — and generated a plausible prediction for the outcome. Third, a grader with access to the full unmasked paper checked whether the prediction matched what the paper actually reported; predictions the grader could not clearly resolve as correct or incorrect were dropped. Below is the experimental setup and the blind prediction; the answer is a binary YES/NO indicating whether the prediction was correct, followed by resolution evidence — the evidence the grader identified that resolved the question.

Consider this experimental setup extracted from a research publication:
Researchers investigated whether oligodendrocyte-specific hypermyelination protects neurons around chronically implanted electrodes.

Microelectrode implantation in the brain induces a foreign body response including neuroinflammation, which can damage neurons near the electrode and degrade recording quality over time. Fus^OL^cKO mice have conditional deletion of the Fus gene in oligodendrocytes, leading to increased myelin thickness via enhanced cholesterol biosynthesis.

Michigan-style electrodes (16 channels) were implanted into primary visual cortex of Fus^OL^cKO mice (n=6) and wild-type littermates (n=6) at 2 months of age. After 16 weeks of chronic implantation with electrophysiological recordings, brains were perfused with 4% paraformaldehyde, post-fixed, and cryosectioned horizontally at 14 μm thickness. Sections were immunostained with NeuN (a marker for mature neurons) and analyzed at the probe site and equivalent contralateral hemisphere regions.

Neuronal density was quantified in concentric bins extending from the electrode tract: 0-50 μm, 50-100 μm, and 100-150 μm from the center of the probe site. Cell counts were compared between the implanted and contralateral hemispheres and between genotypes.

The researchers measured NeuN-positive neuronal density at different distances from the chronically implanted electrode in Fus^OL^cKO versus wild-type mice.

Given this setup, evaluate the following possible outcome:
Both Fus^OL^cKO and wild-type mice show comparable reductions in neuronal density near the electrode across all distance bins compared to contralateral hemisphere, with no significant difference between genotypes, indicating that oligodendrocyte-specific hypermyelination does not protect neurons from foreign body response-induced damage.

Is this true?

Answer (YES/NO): NO